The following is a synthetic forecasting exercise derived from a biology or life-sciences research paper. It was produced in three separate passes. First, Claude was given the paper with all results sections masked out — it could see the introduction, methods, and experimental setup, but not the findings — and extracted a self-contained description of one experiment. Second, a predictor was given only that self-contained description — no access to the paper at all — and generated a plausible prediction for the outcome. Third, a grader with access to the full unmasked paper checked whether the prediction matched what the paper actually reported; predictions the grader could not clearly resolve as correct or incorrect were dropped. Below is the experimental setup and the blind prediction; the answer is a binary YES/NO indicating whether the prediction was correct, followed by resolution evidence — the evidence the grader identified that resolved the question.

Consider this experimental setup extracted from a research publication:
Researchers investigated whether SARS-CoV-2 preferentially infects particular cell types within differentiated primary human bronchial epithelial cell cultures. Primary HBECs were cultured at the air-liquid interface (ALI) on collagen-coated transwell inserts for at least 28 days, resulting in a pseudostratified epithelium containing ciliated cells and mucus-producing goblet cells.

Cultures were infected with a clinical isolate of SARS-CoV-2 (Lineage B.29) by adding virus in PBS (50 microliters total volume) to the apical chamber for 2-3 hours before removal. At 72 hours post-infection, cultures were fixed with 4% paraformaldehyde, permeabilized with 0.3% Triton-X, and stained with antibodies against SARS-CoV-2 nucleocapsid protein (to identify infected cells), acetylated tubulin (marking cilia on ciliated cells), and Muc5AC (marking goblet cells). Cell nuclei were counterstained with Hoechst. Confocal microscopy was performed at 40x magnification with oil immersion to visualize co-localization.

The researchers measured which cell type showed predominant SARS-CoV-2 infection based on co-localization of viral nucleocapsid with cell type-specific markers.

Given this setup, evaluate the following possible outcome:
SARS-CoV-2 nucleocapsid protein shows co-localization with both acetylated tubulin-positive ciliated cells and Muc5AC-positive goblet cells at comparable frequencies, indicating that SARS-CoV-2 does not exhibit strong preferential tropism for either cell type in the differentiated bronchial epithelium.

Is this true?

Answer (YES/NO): NO